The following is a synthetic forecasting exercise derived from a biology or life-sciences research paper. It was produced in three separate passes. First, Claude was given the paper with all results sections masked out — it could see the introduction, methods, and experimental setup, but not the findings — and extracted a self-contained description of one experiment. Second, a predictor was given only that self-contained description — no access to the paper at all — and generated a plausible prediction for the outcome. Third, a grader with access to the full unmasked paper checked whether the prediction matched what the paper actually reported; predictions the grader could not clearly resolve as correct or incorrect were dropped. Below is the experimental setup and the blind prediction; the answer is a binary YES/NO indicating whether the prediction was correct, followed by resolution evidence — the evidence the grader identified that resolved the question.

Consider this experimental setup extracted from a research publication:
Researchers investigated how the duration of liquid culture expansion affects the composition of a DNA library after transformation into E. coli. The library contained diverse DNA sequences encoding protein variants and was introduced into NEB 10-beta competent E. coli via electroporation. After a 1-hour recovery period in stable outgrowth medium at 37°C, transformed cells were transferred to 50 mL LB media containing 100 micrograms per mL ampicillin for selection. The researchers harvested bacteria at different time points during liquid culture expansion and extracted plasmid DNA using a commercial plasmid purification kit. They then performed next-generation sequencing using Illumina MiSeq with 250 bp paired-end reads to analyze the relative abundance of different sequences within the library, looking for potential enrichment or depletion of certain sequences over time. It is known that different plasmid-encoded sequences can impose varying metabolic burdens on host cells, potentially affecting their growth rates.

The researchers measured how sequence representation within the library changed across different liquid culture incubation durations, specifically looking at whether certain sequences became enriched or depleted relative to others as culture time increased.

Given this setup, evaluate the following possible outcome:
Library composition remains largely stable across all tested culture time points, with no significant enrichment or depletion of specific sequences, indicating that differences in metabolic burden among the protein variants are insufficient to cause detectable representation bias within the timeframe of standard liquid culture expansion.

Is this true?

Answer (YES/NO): NO